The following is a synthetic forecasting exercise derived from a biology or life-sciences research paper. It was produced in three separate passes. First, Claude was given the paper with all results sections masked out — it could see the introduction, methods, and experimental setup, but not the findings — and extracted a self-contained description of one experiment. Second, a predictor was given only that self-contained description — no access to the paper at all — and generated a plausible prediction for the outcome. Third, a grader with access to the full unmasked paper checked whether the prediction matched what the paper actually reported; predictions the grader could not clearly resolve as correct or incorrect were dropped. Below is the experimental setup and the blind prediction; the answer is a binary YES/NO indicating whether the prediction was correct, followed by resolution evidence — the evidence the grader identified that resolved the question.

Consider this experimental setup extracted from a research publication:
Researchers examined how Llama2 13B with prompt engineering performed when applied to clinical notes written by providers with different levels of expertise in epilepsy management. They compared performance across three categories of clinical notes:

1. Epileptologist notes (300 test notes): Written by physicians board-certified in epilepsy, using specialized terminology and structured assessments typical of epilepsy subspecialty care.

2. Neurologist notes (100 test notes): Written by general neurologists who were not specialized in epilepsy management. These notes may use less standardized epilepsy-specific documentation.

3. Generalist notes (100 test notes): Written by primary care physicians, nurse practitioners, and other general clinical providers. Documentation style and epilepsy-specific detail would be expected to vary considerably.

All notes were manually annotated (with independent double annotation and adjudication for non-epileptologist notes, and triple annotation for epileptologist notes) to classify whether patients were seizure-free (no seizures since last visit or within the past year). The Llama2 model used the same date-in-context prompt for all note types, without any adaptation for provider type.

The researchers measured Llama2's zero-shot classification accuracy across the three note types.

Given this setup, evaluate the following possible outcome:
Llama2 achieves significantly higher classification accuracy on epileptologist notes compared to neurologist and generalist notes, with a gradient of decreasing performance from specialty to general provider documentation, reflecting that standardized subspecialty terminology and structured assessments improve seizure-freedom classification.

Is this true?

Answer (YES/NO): NO